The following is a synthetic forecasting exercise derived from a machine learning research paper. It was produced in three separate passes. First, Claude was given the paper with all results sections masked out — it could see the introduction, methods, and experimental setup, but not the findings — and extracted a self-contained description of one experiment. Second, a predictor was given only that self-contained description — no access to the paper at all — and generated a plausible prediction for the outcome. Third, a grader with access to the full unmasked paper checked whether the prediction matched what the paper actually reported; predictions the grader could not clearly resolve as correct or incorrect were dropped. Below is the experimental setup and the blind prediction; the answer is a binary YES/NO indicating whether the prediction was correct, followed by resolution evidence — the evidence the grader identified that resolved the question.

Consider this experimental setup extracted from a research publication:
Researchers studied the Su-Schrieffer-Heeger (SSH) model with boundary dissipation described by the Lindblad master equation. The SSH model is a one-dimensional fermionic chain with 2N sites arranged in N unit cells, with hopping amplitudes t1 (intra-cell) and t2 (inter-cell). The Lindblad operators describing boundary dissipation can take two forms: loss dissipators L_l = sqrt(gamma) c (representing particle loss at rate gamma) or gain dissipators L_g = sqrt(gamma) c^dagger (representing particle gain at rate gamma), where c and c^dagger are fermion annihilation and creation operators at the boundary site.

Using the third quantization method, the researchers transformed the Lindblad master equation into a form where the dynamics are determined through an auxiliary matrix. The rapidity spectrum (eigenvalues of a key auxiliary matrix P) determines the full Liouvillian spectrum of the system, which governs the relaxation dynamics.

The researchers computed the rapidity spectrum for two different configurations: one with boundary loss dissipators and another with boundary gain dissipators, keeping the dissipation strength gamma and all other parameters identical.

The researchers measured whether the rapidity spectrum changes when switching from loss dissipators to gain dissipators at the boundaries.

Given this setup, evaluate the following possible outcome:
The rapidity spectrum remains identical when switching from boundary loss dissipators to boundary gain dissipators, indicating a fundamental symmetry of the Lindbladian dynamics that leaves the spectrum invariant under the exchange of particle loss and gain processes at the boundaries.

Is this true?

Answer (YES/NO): YES